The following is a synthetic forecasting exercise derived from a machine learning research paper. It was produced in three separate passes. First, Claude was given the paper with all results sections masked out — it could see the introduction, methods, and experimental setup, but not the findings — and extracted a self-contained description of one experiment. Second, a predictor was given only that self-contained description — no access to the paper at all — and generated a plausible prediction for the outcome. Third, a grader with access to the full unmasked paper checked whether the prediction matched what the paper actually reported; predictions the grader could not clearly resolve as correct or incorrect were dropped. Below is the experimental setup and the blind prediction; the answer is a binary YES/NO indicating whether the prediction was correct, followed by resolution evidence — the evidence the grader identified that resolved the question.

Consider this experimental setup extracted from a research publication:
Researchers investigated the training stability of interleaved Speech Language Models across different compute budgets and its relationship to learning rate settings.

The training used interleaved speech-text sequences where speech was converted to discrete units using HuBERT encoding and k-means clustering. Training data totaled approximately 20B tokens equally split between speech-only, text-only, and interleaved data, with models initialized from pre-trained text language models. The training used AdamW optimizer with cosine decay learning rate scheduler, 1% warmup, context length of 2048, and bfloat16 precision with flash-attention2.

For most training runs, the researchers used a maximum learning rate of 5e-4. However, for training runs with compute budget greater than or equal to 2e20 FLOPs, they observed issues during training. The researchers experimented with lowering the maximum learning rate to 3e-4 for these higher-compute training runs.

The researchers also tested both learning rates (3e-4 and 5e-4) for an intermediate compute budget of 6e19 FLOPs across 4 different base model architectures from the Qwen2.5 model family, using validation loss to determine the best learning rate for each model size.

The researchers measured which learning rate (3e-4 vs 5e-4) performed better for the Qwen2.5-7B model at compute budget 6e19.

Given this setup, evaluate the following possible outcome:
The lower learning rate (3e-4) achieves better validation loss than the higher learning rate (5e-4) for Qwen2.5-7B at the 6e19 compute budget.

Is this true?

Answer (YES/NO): YES